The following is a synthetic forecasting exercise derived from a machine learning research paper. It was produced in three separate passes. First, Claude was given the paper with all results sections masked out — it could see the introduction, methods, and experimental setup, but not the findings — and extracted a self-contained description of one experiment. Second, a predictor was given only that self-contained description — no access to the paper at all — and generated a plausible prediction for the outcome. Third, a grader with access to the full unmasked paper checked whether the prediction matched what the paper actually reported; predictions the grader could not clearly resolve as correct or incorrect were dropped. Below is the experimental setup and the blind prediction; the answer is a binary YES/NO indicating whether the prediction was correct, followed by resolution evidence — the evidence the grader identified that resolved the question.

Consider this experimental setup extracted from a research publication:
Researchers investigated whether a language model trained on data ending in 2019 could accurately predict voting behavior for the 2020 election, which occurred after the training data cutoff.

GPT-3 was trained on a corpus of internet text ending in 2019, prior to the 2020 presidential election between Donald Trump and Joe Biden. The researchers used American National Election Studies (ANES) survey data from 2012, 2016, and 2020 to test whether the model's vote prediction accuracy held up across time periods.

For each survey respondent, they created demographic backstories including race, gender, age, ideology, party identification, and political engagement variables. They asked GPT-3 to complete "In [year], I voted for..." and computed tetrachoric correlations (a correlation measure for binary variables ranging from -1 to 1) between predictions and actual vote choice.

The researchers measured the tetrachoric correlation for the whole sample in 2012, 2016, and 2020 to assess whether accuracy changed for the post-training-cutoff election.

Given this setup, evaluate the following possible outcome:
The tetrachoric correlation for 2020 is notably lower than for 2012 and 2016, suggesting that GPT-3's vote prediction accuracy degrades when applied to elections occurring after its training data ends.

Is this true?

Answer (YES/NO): NO